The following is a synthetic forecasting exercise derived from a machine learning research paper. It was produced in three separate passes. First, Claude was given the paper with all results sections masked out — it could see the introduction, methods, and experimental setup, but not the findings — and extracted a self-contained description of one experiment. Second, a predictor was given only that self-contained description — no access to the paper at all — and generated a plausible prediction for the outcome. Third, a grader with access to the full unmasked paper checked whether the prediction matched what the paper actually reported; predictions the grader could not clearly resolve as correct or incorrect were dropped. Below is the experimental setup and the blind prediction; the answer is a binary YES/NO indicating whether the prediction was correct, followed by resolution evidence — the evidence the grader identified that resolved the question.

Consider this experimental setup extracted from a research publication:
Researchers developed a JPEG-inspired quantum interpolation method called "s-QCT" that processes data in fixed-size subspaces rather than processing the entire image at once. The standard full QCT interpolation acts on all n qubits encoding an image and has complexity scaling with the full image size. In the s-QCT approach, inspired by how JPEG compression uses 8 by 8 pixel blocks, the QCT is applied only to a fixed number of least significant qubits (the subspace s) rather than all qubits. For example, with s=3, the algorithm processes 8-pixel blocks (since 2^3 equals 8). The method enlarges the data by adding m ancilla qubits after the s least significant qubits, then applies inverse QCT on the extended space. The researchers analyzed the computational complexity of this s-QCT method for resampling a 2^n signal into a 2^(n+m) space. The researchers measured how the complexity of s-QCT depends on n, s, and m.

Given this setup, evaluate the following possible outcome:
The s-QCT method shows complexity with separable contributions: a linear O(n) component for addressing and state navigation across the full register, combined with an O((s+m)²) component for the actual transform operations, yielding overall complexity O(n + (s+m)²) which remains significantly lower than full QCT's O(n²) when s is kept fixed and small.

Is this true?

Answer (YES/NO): NO